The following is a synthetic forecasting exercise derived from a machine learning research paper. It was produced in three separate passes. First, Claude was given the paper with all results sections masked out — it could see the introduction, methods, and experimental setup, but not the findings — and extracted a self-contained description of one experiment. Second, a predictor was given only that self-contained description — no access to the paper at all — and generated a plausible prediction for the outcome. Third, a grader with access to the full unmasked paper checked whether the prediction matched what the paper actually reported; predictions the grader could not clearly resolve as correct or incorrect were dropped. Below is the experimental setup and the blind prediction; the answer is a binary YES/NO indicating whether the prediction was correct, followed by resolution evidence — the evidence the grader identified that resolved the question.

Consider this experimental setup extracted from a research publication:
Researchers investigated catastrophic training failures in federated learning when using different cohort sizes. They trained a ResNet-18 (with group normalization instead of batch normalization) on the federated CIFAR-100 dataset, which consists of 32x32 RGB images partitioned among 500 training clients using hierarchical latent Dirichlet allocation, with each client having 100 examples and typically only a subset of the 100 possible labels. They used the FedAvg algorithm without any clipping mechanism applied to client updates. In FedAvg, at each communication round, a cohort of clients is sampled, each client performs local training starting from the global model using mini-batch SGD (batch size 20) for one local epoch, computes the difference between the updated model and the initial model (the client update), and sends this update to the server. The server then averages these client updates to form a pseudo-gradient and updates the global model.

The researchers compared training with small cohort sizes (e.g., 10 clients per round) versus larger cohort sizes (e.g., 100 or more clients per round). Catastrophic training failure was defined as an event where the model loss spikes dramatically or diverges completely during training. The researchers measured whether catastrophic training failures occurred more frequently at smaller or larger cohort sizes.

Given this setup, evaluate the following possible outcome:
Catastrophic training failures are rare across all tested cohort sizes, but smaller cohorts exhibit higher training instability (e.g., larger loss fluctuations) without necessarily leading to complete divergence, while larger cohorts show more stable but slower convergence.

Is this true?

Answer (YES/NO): NO